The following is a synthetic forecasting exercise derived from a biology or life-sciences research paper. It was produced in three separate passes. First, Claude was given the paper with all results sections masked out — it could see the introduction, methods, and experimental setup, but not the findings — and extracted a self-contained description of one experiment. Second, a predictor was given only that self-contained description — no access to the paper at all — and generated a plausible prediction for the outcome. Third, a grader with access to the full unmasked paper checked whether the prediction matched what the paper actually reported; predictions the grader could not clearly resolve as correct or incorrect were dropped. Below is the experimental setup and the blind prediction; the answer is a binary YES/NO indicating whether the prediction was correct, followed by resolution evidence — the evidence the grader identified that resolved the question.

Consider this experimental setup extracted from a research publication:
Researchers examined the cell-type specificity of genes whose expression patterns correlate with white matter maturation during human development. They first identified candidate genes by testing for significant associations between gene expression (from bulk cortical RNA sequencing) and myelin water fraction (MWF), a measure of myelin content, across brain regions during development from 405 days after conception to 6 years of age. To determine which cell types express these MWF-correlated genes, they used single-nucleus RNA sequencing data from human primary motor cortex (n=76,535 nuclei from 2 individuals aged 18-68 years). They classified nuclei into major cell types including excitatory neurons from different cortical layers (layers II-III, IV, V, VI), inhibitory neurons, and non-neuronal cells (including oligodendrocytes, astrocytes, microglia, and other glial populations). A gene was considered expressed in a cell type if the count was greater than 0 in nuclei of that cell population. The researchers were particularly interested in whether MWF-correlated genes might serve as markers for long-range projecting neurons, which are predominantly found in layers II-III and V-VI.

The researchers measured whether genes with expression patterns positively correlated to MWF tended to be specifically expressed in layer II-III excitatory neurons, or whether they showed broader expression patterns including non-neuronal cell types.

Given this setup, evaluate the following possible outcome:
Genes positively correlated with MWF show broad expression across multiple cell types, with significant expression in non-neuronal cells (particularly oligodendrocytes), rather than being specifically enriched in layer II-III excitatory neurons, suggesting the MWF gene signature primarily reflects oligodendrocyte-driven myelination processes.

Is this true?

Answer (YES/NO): NO